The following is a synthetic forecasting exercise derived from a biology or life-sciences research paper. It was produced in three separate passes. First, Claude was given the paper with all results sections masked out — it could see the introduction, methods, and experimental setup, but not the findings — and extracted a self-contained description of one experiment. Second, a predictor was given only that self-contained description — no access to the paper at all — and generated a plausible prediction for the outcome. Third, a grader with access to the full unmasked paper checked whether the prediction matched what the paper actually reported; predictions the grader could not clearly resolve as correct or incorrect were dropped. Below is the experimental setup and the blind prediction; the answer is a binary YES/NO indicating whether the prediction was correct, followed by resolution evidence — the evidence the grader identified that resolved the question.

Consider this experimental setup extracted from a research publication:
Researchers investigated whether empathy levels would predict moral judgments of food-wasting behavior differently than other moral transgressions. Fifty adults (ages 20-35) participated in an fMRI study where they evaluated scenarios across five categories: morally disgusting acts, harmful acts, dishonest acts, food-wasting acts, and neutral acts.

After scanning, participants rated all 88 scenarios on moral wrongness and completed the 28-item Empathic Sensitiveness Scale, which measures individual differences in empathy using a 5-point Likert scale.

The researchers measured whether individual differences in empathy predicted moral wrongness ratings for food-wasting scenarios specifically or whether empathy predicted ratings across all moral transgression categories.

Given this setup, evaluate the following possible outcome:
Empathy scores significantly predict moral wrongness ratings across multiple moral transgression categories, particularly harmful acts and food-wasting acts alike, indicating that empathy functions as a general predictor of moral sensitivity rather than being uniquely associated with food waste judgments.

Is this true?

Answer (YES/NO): NO